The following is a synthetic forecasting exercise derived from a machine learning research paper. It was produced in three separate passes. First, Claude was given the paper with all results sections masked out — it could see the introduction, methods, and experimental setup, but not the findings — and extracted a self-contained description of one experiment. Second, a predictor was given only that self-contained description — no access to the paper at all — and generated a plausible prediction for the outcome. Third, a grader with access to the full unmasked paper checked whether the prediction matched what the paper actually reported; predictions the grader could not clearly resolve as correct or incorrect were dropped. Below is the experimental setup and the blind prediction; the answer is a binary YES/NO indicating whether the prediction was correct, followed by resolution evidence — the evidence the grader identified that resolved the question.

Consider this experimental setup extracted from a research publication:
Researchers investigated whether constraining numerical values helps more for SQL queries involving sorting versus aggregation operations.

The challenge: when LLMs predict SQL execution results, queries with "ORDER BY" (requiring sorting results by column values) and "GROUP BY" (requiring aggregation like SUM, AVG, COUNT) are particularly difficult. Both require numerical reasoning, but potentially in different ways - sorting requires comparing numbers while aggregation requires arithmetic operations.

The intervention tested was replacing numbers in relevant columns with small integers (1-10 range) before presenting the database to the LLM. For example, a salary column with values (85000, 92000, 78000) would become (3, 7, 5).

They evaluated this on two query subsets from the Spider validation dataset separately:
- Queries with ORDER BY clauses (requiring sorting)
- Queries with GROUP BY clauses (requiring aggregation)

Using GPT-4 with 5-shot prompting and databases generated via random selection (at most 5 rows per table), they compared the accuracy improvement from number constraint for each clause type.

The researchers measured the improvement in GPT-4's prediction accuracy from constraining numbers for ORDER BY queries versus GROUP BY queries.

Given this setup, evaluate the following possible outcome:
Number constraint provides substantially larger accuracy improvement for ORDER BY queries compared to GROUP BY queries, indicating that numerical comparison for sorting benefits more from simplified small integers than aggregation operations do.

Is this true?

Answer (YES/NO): NO